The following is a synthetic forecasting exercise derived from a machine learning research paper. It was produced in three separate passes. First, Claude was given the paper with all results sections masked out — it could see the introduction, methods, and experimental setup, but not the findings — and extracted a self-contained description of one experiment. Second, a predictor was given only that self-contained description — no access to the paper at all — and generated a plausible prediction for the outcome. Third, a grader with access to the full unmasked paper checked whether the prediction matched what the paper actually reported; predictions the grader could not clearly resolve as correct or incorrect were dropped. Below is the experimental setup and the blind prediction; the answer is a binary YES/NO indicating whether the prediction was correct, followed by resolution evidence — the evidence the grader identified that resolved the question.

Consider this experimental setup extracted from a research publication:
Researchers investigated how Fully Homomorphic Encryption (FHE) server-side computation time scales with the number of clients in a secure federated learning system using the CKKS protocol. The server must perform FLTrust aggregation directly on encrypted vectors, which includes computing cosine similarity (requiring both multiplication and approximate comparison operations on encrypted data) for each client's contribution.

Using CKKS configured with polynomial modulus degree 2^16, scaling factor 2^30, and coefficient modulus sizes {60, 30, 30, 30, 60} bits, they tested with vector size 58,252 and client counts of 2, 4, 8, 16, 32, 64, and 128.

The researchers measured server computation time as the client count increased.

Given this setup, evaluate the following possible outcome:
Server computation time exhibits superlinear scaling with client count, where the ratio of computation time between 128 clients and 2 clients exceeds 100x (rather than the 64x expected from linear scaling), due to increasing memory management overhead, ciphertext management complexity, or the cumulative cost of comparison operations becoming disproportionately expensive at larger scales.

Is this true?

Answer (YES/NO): NO